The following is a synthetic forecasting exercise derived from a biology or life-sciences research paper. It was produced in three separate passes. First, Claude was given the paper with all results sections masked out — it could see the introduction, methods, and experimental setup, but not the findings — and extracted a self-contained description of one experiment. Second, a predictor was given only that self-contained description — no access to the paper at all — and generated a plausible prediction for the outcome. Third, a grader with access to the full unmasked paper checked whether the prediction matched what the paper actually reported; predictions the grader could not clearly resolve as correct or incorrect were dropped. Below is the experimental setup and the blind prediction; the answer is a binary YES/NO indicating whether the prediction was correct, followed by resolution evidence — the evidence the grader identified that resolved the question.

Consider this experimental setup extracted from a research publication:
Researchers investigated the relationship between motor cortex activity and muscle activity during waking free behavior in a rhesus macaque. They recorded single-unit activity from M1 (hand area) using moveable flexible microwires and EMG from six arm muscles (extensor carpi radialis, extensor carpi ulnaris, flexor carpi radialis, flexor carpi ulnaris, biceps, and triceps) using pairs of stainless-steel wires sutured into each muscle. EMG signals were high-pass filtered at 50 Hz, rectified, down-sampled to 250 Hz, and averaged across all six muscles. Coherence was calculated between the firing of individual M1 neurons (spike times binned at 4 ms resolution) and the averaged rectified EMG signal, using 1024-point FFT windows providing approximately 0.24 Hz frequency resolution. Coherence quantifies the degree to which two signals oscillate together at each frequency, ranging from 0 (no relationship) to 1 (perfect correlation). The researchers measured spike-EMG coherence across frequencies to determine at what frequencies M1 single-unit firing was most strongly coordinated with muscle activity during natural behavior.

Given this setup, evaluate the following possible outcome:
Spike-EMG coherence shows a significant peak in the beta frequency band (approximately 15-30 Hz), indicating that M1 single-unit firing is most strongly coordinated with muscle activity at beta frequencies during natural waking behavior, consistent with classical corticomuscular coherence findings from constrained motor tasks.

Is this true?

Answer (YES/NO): NO